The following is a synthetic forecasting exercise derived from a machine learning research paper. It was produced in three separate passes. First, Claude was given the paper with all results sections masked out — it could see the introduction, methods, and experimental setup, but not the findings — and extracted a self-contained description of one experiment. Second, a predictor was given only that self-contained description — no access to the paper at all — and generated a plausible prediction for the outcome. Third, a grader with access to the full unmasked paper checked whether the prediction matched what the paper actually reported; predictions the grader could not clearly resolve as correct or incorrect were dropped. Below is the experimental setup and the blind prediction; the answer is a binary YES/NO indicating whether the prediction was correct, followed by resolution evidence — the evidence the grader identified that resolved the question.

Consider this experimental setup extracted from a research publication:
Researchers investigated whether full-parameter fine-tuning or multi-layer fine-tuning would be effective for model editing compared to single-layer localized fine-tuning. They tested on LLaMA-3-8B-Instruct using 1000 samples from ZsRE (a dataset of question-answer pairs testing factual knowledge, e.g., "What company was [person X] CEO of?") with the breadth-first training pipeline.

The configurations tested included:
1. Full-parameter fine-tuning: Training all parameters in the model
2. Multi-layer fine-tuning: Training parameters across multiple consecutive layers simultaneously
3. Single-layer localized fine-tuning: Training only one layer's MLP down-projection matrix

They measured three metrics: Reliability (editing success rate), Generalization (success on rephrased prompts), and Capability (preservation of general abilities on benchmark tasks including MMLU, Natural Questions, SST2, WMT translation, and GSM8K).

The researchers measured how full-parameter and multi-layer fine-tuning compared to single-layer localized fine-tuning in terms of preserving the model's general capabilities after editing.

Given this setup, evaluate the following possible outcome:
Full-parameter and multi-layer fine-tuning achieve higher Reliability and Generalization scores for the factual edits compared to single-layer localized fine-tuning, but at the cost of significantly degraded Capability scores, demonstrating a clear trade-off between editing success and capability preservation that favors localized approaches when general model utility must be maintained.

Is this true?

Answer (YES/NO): NO